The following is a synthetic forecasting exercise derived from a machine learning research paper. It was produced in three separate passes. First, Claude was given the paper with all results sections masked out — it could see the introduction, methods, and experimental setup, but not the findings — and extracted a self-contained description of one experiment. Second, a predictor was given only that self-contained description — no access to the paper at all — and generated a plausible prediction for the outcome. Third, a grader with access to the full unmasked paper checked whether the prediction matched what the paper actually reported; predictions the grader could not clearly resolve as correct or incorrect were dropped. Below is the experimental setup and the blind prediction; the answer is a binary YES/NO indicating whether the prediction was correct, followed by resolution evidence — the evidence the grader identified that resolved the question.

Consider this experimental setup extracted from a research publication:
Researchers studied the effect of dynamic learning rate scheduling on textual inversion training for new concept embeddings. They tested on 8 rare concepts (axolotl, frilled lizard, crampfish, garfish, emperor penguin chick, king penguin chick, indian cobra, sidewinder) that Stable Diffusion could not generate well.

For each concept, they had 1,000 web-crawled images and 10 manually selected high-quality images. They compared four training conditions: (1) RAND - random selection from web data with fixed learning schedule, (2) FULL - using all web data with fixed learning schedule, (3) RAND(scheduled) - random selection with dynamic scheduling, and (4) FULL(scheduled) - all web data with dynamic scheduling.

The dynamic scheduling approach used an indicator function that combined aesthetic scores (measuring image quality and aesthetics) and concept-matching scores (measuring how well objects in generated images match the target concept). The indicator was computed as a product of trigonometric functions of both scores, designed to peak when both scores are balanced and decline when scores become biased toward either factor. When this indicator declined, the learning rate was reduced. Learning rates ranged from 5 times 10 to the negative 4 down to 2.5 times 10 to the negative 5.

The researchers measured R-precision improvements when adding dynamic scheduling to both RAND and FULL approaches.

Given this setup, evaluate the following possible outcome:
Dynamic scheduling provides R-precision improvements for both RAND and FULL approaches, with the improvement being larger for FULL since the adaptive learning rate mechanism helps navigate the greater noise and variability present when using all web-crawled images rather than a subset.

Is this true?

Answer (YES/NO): YES